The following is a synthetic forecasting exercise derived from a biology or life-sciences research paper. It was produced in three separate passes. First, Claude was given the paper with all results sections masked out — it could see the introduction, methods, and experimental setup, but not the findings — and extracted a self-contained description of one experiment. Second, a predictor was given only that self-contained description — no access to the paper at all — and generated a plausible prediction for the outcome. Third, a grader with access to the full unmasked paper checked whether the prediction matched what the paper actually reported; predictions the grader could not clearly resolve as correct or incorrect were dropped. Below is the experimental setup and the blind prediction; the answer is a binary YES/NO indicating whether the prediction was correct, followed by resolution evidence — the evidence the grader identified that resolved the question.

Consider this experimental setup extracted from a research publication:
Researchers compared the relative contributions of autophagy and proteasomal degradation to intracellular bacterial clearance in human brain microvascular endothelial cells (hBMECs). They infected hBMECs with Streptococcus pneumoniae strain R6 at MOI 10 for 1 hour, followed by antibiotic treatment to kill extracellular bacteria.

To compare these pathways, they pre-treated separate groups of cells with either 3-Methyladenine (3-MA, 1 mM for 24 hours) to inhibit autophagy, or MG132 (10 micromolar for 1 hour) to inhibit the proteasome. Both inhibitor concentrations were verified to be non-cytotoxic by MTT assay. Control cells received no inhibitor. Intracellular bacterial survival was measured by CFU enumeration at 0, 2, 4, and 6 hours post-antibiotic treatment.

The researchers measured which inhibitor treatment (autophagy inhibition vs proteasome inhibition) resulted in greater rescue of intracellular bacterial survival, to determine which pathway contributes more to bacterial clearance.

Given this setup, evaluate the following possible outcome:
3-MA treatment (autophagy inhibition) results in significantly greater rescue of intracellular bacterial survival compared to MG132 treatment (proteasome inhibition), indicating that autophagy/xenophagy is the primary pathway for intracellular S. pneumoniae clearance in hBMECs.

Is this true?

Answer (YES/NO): NO